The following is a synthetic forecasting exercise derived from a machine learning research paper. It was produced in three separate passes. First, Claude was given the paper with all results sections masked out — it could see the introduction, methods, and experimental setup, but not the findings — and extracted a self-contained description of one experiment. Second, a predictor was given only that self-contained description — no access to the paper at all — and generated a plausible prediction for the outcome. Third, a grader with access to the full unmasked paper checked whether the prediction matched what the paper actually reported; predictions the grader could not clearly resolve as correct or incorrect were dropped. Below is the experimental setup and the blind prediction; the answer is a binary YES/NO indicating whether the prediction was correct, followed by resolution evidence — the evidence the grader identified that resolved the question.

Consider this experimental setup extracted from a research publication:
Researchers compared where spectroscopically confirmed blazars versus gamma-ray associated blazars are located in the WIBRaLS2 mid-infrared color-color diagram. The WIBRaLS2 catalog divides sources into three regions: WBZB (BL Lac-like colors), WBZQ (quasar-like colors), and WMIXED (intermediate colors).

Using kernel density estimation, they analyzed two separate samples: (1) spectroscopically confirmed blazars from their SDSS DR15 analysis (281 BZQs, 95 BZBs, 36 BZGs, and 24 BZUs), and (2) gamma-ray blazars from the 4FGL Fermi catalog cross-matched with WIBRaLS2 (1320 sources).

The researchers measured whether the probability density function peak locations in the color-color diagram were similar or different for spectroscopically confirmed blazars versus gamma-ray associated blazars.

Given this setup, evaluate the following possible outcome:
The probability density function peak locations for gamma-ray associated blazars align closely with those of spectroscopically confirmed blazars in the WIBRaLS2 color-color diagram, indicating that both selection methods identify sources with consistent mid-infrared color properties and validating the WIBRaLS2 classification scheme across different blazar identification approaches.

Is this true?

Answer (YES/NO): NO